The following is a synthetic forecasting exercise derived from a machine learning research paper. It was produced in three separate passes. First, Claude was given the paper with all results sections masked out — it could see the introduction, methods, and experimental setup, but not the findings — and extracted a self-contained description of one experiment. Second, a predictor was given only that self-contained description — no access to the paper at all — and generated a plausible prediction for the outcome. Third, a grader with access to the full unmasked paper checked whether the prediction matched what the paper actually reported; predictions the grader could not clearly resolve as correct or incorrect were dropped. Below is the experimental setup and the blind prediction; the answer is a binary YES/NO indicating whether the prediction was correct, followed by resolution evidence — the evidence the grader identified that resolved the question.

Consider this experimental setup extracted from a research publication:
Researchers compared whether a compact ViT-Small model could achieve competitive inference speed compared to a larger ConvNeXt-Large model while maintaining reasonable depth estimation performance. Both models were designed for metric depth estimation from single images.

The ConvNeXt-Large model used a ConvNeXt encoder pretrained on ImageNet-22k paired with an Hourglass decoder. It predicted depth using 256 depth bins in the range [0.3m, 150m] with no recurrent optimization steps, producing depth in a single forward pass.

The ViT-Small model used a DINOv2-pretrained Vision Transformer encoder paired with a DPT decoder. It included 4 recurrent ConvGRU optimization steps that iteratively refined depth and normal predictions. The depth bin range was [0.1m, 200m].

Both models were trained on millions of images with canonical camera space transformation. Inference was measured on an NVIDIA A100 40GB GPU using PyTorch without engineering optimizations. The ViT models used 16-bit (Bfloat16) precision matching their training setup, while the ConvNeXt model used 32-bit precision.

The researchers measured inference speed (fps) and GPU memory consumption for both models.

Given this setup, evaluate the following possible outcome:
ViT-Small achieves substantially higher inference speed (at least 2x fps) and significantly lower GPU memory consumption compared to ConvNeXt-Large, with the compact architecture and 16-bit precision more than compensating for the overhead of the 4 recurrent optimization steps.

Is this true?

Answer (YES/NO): NO